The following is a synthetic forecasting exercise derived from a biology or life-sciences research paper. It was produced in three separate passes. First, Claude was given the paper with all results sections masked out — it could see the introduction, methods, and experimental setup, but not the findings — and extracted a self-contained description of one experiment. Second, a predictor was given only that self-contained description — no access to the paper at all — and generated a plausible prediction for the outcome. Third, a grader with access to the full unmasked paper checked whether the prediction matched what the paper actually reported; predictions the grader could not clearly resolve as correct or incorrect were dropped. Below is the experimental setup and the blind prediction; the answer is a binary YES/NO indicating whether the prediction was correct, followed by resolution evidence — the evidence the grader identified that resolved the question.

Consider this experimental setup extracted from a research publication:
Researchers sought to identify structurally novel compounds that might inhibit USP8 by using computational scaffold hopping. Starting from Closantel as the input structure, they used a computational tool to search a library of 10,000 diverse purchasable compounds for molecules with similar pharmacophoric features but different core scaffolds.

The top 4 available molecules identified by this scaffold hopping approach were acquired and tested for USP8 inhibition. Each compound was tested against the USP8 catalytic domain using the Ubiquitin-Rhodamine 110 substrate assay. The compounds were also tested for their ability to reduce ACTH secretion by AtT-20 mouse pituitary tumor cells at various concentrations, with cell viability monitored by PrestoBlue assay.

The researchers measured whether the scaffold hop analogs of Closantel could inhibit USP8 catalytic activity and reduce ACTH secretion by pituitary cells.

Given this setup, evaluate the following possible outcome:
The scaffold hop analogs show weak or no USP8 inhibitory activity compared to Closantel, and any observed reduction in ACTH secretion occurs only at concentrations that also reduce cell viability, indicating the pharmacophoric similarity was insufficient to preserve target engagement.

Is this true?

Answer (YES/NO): NO